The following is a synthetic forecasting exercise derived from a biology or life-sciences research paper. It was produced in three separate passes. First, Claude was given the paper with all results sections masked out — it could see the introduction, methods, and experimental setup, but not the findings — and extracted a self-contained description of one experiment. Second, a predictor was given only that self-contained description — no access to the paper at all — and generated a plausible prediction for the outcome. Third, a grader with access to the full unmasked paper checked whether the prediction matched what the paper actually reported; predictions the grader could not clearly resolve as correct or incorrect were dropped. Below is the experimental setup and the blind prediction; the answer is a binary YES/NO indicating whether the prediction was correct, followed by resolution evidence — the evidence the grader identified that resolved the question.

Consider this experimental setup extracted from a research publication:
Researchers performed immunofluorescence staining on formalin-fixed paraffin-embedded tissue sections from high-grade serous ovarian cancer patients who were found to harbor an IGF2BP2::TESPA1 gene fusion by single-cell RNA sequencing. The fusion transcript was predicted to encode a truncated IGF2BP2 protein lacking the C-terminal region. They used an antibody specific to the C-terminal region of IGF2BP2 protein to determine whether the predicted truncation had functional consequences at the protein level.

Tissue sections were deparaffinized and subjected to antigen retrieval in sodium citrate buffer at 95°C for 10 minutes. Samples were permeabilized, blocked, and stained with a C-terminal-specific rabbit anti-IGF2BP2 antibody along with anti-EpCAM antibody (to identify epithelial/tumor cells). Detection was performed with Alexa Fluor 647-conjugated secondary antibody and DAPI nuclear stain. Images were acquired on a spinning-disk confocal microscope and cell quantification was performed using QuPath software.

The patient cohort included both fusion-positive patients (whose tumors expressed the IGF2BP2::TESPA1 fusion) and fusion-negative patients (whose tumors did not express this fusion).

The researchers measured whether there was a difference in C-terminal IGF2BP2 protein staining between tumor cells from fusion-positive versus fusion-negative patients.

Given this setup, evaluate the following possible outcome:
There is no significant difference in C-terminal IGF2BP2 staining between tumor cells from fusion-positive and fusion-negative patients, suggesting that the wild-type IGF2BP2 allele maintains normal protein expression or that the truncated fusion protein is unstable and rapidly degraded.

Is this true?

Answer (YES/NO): NO